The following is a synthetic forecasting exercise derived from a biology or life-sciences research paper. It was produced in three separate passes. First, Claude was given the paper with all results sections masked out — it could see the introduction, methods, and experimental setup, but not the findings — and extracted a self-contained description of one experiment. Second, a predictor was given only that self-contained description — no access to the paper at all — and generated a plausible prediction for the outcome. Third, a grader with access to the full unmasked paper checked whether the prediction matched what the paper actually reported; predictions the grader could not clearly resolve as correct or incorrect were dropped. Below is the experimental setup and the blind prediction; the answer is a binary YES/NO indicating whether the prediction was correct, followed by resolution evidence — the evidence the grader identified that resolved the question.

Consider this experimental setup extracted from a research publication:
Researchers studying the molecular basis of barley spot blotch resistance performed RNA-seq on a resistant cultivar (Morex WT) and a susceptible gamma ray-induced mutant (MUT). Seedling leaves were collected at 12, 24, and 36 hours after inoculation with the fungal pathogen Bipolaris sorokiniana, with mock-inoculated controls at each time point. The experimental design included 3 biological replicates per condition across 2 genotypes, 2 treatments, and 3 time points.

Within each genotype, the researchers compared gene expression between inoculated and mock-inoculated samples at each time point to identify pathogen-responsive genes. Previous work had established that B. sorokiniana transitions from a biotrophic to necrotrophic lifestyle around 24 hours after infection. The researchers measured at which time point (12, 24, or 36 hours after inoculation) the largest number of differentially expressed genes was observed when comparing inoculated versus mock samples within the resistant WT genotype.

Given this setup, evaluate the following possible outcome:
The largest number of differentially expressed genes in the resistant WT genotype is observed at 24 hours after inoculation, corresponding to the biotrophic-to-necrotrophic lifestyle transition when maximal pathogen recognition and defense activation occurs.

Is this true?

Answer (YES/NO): NO